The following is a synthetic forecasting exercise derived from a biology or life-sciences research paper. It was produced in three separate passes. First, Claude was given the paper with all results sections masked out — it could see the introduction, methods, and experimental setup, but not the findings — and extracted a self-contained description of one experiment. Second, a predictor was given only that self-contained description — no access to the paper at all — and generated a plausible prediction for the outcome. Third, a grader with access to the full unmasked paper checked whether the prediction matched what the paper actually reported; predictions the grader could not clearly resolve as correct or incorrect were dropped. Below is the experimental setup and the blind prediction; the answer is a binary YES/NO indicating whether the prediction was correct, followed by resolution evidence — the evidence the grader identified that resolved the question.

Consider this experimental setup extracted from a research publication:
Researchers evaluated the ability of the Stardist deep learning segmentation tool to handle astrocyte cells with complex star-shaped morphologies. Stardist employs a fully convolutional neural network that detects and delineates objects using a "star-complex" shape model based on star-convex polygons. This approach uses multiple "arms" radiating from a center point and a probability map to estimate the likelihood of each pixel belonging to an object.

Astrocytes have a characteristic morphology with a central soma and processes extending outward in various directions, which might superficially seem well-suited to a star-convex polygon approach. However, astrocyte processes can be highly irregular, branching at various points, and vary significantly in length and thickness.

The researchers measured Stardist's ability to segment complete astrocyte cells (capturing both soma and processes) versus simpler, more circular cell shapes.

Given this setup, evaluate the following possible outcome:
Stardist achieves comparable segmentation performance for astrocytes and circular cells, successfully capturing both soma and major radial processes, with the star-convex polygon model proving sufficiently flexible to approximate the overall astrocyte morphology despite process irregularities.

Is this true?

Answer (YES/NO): NO